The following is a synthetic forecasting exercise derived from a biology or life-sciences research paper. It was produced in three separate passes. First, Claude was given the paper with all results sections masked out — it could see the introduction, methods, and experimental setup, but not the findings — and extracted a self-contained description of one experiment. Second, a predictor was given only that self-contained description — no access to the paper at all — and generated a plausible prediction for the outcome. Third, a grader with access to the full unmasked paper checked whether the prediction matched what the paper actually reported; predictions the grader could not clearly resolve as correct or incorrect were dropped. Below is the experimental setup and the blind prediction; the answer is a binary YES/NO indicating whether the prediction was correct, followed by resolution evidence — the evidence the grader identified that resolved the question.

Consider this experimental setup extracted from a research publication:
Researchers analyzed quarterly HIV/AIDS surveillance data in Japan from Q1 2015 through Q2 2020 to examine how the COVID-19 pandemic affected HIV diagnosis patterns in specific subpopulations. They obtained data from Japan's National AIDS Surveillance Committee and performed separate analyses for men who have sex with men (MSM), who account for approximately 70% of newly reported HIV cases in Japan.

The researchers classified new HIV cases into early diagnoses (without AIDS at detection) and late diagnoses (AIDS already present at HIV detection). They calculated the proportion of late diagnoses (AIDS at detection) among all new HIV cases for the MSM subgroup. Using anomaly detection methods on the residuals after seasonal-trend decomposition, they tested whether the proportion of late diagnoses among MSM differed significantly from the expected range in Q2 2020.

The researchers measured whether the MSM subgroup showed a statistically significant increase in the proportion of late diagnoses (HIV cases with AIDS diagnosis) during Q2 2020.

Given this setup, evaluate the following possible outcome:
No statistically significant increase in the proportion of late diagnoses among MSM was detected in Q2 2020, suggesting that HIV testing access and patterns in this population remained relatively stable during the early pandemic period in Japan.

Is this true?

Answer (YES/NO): NO